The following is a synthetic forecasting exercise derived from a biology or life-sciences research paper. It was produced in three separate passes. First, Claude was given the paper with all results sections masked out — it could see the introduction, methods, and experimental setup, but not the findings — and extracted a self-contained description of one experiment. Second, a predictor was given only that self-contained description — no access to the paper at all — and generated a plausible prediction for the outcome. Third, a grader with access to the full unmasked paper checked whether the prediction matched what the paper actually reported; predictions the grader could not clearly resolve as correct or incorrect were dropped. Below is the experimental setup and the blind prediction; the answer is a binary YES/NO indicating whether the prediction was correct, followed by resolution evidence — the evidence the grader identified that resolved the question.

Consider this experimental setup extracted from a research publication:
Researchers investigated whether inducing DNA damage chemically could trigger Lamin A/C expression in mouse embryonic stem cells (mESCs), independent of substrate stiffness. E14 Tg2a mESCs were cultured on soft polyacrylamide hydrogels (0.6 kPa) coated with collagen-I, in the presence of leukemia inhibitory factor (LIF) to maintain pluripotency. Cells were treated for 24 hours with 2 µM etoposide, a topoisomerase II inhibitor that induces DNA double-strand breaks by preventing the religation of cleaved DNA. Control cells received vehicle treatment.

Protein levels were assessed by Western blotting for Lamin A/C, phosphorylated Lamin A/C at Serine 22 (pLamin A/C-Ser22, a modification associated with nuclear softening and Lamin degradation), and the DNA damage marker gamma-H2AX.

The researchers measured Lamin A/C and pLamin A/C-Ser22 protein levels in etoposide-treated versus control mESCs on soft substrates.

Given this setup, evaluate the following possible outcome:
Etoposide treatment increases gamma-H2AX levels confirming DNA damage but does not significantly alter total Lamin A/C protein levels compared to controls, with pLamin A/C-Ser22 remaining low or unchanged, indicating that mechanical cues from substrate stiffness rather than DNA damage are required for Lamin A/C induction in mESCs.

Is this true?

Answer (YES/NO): NO